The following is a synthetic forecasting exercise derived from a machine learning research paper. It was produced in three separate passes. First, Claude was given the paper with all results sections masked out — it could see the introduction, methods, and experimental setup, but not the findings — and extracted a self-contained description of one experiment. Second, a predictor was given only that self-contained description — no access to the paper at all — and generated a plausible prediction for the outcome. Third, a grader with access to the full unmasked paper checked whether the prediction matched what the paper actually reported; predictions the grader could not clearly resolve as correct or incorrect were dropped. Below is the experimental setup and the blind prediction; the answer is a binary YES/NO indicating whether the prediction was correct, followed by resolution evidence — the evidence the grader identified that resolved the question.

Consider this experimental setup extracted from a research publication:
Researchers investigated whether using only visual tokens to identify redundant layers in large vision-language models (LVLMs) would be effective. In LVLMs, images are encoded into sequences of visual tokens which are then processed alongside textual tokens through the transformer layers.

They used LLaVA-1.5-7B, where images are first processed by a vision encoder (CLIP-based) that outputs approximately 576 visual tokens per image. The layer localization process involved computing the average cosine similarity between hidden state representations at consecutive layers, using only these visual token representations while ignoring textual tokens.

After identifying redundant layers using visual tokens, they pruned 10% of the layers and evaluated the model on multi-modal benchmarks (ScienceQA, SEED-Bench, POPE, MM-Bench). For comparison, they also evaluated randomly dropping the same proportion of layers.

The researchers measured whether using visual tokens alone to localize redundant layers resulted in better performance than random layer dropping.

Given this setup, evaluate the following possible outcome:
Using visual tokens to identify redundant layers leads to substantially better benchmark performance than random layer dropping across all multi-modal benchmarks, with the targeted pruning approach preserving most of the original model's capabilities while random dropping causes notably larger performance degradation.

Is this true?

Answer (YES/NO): NO